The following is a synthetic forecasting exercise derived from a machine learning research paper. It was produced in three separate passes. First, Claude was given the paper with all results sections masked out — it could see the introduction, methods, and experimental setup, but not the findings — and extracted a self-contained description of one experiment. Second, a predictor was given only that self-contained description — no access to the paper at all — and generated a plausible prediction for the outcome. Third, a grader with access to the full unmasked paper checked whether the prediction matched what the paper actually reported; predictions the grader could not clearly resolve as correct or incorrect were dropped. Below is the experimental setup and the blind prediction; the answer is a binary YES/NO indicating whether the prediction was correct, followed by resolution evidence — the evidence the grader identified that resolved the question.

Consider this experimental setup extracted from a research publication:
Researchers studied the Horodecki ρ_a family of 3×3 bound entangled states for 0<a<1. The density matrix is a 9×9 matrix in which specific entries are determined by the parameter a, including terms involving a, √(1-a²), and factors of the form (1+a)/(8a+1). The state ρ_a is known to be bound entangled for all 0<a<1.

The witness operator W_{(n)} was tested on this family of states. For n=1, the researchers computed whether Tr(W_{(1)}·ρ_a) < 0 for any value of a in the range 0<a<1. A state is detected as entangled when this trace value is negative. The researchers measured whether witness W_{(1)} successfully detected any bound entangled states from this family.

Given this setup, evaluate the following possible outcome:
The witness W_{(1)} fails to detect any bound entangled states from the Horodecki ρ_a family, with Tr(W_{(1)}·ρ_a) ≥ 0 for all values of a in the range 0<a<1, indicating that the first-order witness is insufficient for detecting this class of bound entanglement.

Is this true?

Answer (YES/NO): YES